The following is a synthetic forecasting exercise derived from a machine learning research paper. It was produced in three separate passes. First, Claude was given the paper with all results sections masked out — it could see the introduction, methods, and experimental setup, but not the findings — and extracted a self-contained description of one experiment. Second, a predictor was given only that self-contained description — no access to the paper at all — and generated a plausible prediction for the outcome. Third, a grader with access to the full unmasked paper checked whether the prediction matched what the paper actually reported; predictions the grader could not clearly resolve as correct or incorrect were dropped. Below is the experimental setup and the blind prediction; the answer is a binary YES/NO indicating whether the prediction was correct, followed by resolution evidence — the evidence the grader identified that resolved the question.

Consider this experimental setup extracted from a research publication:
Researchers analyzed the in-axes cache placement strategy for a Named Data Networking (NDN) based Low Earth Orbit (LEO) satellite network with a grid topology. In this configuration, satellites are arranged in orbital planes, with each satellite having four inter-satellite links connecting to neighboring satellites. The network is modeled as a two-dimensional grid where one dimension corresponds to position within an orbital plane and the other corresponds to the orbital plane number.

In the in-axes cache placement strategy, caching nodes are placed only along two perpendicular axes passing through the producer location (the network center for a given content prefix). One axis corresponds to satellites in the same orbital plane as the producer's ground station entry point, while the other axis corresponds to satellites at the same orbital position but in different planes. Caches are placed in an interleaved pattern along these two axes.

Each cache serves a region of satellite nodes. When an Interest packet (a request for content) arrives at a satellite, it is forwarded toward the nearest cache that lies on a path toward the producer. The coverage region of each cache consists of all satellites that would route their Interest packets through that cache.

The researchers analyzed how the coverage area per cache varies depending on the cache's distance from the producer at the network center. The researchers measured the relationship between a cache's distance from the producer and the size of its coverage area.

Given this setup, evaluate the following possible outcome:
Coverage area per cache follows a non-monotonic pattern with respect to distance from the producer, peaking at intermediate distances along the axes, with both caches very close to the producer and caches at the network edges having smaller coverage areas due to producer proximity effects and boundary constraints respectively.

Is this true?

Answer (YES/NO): NO